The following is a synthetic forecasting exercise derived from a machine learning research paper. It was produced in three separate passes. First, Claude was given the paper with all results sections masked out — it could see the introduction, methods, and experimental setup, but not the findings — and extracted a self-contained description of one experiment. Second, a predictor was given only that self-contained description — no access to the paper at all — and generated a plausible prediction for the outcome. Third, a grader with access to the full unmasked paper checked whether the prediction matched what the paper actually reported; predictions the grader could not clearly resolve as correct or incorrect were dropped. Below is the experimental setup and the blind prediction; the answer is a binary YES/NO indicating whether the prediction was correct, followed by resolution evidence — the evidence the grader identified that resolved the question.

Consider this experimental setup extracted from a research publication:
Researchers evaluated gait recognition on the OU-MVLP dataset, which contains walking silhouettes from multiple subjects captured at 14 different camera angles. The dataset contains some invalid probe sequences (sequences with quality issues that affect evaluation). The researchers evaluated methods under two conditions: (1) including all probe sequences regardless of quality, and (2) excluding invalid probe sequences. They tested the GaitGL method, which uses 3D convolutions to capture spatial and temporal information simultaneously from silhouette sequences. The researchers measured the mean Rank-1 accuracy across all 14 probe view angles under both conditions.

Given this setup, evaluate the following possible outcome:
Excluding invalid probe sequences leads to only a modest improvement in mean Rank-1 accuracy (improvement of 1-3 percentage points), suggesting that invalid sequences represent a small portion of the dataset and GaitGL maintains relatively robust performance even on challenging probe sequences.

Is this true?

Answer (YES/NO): NO